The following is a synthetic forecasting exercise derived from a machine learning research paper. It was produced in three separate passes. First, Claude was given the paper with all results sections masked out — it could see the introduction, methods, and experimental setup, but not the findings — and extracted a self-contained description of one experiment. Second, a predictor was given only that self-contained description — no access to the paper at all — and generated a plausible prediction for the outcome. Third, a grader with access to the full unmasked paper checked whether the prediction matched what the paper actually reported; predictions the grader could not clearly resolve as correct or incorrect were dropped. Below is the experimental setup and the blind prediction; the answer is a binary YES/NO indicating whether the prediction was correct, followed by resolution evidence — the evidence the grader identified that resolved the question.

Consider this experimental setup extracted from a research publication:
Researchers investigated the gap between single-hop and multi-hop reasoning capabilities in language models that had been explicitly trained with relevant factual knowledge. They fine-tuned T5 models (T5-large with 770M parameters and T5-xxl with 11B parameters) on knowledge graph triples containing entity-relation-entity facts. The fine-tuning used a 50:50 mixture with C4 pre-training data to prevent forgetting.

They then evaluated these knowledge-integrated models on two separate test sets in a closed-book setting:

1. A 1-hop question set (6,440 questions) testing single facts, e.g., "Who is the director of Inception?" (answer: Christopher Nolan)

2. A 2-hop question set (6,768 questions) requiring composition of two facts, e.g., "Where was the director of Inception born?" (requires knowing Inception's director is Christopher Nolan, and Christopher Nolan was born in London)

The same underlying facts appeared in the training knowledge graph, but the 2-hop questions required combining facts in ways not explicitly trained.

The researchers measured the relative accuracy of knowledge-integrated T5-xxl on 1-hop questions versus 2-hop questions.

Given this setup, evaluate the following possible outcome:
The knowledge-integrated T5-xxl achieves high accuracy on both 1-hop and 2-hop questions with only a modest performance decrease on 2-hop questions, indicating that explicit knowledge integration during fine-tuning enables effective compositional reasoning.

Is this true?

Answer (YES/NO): NO